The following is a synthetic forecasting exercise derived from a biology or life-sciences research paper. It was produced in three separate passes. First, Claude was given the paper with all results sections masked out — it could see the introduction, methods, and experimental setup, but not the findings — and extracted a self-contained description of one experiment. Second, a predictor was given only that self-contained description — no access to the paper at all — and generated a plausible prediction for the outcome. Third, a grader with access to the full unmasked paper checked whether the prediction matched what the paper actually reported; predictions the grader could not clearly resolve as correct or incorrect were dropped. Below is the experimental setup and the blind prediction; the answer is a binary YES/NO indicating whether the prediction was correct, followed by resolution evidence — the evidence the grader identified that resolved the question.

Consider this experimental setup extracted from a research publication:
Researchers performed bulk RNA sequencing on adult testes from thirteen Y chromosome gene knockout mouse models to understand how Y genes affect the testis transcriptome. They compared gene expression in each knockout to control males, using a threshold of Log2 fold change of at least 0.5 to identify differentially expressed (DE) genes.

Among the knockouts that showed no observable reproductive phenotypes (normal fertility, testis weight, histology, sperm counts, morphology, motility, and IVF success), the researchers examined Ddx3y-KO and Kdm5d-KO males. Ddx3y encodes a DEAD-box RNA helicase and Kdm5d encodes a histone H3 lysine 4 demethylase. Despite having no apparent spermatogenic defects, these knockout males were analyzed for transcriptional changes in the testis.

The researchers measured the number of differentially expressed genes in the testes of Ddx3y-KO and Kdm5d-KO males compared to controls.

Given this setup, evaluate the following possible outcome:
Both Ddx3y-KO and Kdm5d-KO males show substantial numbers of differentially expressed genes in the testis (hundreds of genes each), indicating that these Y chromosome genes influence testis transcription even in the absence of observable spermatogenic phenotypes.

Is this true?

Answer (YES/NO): YES